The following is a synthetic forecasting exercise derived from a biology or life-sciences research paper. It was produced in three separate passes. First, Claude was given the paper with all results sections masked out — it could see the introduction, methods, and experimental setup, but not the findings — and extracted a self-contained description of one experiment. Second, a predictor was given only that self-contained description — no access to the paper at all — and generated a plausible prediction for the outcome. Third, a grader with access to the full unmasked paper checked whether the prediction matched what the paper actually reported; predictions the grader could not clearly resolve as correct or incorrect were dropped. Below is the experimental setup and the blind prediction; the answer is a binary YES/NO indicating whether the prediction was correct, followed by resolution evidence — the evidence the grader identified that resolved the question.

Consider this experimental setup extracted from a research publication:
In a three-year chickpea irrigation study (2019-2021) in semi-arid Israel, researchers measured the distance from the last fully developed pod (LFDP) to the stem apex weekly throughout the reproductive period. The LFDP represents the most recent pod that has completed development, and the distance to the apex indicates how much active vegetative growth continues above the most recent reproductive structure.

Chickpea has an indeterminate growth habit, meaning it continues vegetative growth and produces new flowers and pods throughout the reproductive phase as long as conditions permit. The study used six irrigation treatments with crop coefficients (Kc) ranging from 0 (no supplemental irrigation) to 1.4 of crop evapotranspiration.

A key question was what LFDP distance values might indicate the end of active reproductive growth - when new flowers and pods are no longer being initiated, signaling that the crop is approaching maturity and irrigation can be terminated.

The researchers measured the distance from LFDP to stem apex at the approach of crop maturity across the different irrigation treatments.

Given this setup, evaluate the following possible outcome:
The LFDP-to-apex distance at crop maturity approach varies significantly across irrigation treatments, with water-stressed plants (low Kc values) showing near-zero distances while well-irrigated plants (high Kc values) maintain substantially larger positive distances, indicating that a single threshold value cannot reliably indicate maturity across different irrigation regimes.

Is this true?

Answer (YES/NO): NO